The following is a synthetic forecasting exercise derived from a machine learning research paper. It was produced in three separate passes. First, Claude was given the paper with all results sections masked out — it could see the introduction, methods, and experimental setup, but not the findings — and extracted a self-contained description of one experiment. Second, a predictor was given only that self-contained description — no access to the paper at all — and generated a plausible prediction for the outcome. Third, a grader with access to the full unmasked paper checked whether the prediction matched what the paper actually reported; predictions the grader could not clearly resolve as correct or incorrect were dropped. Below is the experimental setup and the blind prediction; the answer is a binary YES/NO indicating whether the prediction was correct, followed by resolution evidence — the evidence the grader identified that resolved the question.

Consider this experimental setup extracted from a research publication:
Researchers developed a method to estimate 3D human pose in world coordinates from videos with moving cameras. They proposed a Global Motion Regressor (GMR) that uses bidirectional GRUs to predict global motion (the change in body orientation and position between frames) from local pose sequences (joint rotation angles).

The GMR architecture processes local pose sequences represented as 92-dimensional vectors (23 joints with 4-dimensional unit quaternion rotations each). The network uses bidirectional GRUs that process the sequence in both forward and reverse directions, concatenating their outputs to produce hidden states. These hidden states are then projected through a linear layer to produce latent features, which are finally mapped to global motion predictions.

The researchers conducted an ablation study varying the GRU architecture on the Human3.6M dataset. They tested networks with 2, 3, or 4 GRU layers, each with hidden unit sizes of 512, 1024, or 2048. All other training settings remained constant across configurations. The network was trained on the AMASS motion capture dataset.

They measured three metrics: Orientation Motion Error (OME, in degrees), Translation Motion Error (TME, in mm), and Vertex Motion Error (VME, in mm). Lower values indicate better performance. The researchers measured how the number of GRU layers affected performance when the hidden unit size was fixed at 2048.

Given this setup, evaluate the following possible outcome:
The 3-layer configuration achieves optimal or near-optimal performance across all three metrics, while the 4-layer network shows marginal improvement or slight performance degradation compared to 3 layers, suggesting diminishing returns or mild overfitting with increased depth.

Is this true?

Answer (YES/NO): NO